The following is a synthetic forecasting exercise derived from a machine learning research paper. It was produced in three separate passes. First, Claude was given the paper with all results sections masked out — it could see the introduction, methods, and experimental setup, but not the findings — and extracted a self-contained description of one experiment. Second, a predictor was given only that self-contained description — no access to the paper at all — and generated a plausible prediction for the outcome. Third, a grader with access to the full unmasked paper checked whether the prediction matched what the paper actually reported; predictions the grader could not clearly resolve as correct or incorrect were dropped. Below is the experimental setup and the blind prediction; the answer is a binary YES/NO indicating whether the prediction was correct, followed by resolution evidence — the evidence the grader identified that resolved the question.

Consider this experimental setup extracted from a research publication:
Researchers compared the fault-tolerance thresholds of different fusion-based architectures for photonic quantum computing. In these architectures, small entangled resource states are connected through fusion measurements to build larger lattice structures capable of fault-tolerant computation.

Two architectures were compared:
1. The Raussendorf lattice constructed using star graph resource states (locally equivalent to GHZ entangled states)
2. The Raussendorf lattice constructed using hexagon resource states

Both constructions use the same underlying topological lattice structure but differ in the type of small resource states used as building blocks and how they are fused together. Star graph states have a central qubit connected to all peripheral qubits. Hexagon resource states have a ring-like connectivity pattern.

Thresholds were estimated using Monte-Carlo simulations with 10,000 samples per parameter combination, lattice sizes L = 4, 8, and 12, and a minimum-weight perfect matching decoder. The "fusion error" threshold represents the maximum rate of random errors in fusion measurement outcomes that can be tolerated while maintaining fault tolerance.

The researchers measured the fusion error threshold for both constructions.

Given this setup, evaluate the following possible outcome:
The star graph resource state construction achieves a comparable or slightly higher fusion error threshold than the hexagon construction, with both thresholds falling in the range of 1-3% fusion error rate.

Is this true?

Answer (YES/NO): NO